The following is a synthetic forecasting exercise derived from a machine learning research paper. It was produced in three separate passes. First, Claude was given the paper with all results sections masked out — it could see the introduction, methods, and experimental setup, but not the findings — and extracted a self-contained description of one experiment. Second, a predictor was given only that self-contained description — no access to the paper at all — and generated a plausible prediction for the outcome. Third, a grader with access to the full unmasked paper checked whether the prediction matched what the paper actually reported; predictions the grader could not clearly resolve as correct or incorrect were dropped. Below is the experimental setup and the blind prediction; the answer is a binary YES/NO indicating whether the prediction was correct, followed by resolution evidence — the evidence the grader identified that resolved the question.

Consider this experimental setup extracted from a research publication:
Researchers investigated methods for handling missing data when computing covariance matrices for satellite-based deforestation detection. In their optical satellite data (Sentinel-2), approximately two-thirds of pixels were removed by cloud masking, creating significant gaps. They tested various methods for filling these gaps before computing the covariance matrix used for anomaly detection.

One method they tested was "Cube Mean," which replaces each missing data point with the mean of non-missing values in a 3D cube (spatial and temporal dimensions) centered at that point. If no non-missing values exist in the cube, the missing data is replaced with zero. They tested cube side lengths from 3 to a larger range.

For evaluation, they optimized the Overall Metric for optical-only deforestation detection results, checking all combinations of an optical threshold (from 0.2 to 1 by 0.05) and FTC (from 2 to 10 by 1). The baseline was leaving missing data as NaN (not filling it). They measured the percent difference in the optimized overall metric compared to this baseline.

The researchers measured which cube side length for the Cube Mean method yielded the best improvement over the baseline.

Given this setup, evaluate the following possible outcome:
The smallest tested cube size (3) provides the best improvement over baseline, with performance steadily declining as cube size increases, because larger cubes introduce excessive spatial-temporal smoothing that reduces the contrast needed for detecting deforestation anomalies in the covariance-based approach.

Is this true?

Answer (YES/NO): NO